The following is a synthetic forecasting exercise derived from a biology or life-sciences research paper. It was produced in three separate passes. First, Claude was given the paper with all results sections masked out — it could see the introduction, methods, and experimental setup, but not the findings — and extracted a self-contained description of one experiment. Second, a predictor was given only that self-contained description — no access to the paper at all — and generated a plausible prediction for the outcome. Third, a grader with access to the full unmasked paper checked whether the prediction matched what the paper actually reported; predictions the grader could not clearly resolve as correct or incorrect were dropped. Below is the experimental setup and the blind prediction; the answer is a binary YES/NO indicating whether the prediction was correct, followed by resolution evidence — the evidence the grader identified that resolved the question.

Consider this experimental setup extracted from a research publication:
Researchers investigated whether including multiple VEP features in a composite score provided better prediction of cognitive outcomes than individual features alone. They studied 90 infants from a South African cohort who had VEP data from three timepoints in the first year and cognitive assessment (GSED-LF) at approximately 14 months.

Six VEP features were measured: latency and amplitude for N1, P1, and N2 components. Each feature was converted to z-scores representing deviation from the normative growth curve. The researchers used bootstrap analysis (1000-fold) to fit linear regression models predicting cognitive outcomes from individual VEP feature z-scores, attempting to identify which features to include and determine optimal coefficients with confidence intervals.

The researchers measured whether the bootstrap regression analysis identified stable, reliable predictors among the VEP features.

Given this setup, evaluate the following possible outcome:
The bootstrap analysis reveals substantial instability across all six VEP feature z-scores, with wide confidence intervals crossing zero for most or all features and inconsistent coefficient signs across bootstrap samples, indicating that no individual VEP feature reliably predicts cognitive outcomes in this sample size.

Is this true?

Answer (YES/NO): YES